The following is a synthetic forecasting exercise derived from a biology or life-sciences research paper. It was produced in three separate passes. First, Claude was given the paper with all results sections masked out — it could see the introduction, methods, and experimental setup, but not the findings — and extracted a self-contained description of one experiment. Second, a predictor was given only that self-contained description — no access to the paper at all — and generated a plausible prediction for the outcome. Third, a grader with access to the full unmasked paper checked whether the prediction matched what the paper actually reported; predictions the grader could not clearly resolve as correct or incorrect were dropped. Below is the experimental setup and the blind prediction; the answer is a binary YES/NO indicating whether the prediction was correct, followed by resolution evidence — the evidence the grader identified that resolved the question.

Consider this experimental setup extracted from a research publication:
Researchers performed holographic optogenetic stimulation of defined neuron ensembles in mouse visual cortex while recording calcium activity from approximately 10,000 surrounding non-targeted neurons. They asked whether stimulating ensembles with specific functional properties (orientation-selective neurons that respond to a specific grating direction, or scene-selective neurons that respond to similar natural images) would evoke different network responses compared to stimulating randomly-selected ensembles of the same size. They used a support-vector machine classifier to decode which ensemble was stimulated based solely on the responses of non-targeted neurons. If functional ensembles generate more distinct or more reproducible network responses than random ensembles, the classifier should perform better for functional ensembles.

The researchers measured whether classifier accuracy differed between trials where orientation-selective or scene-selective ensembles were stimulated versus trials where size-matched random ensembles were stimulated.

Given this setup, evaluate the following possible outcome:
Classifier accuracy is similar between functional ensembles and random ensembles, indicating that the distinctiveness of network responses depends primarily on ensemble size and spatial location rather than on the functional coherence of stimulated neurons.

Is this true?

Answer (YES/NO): NO